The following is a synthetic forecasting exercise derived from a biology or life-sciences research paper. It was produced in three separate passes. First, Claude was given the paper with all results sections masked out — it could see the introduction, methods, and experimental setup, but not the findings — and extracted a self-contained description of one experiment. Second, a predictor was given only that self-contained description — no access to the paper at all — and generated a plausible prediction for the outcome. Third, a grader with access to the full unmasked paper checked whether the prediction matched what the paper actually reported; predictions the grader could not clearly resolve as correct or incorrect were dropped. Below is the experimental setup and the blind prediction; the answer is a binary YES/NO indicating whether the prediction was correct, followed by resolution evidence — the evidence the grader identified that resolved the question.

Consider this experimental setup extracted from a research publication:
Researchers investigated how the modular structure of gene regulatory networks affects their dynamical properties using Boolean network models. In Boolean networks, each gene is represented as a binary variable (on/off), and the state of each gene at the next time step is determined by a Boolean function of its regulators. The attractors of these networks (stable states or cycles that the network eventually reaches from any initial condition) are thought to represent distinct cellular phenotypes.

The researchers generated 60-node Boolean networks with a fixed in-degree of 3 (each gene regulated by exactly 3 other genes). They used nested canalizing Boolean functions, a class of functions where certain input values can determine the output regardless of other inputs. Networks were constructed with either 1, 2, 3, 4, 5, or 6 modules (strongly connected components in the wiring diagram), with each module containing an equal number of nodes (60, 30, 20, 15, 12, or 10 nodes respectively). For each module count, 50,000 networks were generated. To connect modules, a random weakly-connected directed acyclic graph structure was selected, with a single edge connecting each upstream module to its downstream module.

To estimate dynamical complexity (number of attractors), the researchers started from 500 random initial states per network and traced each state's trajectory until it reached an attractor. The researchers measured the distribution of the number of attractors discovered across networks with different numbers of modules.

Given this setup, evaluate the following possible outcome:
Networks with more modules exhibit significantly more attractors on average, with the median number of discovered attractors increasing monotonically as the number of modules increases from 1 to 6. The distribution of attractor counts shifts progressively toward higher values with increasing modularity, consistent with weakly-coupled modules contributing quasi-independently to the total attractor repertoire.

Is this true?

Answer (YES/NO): YES